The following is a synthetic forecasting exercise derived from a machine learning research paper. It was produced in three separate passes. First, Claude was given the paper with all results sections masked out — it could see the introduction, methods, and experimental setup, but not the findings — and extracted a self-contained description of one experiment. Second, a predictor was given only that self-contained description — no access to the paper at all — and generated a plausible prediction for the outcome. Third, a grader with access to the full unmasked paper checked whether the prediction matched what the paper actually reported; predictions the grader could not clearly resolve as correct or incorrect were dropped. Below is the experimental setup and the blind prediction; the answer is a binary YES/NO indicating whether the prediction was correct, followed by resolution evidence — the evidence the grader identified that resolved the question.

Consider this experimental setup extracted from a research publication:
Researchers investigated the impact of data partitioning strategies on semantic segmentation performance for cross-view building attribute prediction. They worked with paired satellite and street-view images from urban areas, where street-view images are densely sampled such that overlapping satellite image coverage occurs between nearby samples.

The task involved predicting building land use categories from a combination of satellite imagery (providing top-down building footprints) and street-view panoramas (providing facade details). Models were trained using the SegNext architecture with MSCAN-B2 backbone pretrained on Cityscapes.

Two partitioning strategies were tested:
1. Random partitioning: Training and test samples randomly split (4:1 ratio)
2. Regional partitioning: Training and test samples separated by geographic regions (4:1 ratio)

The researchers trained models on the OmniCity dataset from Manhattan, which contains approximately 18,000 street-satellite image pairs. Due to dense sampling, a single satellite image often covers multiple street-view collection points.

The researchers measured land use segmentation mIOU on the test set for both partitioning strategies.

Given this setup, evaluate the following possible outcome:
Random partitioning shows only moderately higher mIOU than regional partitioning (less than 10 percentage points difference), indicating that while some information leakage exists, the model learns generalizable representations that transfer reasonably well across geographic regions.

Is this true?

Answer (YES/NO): NO